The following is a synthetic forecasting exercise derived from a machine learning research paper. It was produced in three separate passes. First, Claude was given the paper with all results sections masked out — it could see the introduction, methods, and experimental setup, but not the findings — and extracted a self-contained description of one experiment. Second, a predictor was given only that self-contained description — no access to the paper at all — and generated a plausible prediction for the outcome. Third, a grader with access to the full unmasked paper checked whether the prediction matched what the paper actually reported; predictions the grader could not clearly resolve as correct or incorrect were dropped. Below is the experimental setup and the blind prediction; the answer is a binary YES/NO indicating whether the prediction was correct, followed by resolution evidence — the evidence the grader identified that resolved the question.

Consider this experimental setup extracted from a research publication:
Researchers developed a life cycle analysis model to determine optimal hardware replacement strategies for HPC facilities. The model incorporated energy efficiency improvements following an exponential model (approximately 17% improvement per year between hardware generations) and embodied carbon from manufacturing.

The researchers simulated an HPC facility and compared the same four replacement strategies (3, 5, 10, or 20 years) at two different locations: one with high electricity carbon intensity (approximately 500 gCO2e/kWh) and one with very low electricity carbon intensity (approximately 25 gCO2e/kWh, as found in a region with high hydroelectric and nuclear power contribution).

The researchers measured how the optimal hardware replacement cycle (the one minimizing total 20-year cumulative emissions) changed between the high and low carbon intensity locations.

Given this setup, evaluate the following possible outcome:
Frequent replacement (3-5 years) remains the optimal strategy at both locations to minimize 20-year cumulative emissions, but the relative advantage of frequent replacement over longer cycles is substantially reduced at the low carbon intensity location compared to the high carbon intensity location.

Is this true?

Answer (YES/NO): NO